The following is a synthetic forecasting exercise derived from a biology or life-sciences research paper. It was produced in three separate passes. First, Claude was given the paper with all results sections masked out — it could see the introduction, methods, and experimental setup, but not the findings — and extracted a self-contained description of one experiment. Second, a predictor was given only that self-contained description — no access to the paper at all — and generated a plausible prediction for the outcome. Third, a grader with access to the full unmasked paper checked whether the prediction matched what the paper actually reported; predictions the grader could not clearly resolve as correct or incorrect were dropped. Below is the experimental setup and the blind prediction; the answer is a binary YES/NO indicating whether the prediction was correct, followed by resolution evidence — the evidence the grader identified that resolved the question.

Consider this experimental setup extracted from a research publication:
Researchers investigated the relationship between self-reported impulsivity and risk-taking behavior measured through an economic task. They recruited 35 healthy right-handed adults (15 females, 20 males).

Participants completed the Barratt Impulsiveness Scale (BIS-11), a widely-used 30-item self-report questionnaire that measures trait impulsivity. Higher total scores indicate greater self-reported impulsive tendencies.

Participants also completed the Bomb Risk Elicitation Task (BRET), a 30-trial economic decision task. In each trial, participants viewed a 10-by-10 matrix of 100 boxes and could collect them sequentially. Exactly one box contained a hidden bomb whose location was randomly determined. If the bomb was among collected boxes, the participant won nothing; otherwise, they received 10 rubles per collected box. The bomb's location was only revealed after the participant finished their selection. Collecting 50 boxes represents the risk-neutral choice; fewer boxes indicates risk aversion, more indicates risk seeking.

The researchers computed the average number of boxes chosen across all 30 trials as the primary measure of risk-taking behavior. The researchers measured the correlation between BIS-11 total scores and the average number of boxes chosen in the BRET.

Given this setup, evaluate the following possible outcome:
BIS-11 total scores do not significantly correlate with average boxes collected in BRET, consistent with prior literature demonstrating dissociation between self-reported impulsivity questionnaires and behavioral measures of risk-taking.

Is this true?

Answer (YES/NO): YES